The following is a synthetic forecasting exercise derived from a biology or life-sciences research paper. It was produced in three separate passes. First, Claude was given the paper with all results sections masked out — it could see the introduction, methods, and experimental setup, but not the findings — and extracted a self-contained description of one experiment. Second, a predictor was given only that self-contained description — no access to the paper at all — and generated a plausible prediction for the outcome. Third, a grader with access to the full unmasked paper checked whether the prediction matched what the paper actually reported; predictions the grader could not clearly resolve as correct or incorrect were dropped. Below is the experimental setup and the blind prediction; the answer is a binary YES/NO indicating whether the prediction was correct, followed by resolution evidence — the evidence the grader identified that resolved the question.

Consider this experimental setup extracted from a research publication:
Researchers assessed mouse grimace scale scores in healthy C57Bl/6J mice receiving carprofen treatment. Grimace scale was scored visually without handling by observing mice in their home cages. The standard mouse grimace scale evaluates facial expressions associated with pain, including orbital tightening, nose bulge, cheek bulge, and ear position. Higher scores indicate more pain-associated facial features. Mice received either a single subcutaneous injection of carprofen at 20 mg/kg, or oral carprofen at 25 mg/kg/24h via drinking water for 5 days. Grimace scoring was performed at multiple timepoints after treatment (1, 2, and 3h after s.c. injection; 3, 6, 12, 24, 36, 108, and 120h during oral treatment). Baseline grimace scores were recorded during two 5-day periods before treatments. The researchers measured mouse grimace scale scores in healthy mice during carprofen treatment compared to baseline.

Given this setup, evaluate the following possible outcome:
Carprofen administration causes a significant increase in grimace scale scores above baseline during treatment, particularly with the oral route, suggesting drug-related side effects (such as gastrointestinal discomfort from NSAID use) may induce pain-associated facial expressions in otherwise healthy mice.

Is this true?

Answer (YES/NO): NO